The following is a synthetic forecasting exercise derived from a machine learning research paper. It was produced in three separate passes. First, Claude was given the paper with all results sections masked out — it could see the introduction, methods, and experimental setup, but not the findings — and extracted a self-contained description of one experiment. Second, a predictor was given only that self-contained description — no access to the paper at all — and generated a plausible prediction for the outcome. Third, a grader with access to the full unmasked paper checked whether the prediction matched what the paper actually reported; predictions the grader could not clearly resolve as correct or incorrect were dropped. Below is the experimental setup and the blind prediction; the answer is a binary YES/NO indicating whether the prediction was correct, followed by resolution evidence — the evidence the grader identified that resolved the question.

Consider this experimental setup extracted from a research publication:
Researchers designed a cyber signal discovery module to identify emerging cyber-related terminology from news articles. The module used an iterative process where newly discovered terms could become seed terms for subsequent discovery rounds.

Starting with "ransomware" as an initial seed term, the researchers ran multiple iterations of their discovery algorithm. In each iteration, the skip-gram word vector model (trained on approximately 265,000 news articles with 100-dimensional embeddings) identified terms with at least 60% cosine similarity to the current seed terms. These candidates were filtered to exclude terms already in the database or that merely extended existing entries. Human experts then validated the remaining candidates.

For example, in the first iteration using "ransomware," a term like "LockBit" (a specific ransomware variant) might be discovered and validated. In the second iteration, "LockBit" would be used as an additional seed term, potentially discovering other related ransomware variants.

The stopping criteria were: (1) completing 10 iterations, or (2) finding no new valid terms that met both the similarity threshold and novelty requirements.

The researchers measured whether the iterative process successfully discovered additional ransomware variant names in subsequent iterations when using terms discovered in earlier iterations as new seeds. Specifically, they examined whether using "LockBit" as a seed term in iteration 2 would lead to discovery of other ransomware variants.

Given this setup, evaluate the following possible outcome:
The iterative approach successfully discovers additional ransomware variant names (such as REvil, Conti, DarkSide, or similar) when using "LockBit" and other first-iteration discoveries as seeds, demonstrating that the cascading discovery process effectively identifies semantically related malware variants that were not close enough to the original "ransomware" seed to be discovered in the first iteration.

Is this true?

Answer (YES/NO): YES